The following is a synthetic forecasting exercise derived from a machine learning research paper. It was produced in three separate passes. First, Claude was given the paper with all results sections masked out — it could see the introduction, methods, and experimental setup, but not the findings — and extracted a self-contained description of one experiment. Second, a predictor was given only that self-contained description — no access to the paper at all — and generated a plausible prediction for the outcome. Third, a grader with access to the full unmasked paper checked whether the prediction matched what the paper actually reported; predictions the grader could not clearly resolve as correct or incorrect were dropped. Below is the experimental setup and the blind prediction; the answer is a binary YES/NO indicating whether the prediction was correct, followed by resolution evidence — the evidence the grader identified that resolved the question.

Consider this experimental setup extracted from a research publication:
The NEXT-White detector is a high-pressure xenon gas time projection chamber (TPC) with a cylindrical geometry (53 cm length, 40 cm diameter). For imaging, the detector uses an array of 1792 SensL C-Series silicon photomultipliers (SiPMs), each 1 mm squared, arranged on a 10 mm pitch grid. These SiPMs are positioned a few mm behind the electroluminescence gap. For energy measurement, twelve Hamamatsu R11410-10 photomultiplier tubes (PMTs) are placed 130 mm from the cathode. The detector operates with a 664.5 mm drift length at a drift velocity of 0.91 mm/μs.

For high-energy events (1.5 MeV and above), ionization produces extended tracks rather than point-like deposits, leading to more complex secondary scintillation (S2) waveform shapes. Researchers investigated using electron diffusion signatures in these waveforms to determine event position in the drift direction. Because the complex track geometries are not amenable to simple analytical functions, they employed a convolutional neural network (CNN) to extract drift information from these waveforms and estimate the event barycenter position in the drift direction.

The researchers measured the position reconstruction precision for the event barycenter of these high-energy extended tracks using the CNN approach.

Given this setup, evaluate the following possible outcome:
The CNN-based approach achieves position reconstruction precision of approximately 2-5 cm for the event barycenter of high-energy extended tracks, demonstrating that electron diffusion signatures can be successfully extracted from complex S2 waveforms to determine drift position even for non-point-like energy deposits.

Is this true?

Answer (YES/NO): YES